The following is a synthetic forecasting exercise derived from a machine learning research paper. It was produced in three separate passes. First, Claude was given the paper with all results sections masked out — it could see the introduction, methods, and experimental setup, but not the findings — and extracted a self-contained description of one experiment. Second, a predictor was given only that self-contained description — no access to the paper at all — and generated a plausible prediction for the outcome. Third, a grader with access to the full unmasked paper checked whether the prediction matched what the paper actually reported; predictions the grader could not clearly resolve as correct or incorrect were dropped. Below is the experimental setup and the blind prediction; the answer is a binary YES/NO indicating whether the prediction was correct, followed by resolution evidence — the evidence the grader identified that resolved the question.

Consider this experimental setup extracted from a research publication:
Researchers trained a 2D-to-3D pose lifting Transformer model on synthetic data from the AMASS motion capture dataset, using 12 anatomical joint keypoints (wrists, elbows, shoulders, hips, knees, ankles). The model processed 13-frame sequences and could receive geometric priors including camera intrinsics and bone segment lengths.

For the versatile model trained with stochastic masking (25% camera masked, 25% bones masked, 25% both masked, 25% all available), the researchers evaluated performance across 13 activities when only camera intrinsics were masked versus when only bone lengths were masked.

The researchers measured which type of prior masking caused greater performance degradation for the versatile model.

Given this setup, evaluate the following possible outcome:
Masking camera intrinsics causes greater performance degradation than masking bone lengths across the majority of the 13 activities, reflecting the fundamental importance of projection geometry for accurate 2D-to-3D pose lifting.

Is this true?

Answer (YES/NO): NO